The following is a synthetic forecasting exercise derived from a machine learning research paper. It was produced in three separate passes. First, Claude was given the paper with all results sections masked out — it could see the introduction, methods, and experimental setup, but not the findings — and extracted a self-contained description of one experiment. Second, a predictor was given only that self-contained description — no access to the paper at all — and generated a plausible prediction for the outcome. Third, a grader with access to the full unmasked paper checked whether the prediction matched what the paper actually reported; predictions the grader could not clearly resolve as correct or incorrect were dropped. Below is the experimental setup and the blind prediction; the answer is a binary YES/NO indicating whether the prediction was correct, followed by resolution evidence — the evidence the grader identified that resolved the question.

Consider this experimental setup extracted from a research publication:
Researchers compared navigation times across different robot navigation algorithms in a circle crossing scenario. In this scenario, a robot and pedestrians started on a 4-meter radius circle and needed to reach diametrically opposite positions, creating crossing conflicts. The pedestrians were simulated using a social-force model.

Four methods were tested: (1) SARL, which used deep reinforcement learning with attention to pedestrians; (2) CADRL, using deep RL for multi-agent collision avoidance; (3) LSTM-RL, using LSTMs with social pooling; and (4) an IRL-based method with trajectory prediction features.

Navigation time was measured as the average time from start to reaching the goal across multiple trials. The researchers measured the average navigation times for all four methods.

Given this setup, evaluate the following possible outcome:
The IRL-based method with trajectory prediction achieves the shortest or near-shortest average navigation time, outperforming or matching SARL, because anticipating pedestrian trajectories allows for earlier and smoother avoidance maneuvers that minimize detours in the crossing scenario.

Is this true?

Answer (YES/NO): YES